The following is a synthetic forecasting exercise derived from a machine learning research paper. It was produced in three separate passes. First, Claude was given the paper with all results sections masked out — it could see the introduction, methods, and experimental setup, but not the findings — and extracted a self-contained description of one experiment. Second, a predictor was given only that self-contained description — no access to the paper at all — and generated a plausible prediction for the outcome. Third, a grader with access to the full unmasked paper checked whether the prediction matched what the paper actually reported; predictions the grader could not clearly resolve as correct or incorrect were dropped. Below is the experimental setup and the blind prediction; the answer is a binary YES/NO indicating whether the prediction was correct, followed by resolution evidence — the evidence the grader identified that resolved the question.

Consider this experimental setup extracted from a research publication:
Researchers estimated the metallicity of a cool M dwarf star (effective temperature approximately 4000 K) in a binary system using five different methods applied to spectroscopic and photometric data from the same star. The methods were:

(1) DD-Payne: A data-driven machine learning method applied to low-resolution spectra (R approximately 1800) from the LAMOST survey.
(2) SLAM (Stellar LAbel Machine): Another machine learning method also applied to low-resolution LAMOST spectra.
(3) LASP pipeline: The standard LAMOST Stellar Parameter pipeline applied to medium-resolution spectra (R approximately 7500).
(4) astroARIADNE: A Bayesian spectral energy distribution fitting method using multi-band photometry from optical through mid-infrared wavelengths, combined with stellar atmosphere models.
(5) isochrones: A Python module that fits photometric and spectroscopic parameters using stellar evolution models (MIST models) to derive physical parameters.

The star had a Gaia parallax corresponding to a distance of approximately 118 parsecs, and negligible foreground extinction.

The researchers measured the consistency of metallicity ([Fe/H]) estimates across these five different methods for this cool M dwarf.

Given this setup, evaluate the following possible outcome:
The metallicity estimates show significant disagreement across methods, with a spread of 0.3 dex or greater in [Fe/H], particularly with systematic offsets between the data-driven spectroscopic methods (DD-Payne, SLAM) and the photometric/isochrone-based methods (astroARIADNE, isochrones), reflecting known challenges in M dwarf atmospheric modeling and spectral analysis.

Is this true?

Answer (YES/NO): YES